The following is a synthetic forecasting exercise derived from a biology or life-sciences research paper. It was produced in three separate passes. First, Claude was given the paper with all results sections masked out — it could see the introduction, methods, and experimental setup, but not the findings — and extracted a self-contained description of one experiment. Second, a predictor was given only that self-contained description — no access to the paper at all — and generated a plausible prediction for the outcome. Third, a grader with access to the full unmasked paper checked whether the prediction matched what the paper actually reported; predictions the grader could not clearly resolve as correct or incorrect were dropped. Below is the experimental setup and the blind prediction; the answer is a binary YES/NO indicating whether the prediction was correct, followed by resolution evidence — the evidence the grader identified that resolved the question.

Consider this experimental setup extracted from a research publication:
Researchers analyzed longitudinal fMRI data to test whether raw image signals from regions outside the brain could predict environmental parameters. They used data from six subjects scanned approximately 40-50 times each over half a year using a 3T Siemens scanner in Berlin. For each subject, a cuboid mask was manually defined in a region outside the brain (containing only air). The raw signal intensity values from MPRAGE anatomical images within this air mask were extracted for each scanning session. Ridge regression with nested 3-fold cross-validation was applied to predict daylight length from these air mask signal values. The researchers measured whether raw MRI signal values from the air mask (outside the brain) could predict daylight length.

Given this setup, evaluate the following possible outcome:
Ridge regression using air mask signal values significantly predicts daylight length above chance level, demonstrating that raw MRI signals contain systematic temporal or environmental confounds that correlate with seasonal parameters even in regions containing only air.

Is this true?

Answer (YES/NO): YES